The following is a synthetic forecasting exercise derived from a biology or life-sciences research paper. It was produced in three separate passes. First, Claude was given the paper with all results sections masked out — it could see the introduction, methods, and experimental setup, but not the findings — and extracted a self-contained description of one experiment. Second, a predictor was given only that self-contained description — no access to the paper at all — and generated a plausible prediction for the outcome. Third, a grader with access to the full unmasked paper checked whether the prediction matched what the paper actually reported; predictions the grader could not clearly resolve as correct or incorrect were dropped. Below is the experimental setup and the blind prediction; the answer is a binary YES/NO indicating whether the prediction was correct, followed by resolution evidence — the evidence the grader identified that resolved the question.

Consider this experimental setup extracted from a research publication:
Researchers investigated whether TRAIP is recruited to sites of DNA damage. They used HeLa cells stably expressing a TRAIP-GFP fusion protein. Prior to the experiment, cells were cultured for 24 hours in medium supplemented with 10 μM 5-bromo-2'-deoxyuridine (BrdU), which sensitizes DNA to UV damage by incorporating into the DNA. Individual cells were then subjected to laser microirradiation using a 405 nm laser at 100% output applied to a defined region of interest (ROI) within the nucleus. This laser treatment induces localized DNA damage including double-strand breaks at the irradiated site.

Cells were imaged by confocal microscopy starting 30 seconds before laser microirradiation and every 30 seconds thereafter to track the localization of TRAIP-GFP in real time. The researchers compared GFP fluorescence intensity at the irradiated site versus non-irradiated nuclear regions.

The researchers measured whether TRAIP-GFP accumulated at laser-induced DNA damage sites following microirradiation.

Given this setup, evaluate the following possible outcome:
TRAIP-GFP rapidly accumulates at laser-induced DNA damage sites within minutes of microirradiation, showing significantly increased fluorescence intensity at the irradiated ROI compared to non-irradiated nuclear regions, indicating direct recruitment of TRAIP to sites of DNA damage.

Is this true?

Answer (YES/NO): YES